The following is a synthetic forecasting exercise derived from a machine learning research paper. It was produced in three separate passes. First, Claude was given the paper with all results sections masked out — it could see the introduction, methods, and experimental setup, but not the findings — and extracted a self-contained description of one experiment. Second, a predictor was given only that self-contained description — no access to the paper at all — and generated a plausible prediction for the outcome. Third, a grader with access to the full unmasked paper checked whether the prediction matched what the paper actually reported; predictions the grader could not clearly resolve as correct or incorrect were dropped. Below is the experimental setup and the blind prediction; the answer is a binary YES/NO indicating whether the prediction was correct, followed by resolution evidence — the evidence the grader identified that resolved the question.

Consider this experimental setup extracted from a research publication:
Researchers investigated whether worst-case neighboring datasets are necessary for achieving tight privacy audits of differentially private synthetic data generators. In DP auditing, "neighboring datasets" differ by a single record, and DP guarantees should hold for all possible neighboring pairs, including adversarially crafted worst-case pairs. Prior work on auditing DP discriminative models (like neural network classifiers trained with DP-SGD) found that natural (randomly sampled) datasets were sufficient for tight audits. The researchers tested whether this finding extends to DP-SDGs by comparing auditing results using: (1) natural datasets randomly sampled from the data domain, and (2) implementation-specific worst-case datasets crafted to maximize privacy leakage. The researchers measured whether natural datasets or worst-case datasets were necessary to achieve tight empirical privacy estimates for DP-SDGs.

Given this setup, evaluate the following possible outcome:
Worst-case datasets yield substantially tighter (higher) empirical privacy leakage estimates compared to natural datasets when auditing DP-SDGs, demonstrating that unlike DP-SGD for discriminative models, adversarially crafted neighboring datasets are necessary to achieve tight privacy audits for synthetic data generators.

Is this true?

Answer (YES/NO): YES